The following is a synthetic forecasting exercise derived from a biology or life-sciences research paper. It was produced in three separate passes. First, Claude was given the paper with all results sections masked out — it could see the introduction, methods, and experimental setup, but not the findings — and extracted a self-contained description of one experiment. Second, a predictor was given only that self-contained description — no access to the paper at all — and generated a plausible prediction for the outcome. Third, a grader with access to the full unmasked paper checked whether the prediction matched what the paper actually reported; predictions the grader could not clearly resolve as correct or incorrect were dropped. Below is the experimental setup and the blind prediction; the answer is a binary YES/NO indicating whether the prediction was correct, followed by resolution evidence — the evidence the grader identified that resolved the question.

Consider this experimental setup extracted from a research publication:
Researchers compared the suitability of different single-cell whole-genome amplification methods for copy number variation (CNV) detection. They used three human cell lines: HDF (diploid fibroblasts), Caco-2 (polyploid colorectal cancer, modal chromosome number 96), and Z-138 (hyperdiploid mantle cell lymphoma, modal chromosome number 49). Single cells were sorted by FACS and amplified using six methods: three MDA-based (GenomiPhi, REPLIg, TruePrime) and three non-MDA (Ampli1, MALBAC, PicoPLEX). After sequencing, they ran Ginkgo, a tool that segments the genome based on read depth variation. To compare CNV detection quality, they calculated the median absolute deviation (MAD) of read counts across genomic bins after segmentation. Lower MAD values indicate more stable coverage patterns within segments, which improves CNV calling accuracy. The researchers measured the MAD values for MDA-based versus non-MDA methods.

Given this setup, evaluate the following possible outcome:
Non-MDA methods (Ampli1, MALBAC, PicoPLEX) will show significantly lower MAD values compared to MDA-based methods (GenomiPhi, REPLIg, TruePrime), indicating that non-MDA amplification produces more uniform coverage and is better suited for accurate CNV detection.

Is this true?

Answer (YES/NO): YES